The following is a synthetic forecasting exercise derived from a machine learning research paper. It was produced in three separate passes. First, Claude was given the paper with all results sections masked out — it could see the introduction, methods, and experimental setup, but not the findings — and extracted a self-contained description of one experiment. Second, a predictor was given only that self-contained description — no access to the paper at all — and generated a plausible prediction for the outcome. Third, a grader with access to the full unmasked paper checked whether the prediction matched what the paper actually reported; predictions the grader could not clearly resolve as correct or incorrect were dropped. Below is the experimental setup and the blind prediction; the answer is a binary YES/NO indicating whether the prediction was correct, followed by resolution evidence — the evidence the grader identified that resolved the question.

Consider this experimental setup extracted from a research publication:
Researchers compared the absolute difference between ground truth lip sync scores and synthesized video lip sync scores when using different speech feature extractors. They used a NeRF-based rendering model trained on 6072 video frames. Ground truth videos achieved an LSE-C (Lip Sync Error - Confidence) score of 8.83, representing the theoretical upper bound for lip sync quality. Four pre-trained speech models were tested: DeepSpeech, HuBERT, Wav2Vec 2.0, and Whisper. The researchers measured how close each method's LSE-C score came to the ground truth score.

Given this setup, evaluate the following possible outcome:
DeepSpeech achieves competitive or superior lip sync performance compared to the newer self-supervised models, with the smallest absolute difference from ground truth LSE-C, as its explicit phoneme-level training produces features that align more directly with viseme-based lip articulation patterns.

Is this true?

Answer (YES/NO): NO